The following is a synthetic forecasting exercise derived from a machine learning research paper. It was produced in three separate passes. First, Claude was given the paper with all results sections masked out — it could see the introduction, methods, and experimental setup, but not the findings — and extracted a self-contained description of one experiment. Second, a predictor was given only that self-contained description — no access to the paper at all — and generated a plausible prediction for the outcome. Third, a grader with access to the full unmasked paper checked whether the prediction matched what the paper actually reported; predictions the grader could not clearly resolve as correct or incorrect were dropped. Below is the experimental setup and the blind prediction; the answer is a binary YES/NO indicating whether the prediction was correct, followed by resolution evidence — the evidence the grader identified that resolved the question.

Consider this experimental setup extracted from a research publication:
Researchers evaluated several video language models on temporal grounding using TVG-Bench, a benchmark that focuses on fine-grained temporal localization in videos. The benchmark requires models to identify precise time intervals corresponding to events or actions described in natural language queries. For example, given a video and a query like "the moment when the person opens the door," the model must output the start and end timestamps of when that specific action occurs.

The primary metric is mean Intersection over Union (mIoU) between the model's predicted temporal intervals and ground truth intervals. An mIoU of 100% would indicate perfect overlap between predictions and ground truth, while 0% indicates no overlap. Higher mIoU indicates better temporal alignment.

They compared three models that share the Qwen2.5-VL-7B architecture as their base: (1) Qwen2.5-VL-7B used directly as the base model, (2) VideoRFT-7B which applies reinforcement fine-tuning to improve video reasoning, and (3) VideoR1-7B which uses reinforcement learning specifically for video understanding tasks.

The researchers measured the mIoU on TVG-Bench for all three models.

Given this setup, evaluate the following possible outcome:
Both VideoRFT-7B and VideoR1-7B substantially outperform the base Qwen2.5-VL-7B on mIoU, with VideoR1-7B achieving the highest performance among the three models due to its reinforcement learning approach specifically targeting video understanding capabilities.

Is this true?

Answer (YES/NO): NO